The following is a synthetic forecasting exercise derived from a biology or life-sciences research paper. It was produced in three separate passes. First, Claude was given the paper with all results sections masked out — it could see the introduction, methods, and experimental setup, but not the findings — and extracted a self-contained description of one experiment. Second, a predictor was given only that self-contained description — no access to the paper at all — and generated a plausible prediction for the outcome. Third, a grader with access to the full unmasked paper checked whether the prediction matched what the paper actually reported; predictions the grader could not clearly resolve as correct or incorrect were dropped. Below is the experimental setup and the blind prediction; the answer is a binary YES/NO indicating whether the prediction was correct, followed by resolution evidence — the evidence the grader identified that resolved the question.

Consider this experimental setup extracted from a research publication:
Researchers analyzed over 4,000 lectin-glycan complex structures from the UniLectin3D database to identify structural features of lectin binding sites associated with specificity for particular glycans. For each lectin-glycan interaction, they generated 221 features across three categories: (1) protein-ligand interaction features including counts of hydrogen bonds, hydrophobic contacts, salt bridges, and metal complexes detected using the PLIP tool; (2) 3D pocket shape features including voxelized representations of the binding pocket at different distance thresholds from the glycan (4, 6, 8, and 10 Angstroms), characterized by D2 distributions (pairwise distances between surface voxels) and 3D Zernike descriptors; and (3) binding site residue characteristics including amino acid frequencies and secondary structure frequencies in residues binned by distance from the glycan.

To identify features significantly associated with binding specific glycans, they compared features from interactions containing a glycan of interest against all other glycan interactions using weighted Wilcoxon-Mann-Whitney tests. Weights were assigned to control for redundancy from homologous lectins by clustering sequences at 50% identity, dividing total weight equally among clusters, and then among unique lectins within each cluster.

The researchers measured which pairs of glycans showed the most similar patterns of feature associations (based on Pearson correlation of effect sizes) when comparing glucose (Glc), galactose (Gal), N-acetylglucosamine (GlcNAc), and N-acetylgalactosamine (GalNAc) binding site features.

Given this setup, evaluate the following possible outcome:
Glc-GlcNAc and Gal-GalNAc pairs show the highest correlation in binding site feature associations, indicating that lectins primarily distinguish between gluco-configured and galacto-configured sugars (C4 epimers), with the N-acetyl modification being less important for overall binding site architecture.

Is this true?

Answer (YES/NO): NO